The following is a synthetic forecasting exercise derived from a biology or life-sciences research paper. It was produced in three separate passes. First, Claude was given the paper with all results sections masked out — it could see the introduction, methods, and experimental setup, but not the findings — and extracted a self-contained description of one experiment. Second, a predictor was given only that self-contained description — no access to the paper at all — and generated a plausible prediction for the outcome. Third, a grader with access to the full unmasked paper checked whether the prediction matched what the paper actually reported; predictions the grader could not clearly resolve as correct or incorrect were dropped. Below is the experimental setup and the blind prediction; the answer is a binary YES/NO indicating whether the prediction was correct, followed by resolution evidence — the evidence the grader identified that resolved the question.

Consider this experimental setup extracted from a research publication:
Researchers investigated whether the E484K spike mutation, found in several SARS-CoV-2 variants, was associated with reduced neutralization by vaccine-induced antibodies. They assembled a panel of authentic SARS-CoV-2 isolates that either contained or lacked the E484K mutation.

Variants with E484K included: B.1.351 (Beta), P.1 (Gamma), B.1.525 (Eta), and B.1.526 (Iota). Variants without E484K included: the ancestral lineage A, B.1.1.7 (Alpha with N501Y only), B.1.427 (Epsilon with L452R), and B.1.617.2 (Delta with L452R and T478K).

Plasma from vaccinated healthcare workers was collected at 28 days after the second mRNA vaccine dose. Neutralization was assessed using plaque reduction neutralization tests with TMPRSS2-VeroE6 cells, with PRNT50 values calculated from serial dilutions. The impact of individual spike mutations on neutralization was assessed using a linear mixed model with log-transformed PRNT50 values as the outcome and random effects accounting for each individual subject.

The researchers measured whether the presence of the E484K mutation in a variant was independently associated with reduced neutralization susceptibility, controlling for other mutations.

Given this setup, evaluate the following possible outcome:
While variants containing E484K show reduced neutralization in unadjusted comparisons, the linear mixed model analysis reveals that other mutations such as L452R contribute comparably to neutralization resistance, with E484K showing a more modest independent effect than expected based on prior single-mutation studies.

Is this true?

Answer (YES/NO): NO